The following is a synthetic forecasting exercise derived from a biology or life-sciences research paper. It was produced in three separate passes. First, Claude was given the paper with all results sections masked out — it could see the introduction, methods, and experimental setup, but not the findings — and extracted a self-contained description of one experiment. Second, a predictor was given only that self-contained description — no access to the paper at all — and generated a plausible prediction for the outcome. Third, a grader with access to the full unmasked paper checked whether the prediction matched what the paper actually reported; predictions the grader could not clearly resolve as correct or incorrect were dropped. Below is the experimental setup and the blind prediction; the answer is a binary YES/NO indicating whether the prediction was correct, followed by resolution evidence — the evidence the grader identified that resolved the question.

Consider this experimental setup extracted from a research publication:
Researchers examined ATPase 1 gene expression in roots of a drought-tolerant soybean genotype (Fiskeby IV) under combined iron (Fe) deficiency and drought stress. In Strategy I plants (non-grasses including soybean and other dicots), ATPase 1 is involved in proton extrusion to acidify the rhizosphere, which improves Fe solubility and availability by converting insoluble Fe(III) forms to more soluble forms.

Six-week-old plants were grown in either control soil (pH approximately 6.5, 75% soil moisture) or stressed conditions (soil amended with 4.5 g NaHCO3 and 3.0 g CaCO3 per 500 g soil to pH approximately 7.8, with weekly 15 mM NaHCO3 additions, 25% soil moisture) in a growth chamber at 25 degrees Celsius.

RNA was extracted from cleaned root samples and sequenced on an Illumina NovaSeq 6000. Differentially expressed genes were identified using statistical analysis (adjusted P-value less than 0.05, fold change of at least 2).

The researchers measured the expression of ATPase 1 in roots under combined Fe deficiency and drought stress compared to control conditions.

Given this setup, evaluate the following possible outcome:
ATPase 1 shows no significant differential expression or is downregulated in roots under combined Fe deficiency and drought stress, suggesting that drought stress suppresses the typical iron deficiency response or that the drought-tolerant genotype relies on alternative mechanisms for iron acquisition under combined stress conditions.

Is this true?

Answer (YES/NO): NO